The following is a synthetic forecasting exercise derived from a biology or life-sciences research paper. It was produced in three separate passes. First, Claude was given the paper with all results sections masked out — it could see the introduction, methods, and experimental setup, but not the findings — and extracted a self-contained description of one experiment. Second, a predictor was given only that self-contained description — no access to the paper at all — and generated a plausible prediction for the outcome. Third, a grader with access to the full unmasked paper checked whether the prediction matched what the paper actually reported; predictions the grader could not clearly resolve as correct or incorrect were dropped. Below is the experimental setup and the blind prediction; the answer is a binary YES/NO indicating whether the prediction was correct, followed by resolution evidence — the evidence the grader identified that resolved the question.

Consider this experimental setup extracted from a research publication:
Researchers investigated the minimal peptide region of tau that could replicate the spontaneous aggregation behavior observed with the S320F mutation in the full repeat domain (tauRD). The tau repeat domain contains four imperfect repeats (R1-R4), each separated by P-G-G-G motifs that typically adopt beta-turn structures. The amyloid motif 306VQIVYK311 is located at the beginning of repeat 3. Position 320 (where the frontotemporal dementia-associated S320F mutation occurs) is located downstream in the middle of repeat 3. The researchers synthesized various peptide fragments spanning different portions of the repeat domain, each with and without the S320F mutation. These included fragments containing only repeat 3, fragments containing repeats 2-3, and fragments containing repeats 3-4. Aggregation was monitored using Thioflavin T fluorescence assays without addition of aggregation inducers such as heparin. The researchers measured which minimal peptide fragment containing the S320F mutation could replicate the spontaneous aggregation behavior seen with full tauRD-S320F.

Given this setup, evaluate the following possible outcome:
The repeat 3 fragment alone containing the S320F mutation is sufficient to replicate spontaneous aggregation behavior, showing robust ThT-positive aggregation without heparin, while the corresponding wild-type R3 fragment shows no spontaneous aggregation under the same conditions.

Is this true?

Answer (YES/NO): NO